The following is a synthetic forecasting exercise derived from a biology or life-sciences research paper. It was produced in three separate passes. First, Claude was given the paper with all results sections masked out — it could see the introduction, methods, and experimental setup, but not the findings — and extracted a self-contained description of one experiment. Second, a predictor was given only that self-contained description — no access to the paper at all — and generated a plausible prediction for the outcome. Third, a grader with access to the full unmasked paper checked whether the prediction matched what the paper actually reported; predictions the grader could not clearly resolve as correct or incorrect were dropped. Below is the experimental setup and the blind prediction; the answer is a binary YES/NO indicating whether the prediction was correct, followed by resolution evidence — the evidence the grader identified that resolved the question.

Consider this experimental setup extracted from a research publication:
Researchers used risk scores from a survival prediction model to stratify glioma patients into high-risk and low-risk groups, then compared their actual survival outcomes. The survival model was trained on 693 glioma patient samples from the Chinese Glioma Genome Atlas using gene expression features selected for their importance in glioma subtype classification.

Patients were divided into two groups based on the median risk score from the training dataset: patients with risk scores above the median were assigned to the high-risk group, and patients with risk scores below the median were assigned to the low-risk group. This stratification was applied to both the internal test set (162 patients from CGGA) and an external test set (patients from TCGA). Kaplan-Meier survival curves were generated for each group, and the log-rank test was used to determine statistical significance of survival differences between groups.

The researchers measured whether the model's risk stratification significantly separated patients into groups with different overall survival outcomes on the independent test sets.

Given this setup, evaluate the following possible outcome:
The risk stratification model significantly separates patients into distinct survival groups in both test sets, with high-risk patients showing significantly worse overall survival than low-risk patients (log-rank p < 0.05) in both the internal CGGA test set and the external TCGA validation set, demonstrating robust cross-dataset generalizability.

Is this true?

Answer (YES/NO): YES